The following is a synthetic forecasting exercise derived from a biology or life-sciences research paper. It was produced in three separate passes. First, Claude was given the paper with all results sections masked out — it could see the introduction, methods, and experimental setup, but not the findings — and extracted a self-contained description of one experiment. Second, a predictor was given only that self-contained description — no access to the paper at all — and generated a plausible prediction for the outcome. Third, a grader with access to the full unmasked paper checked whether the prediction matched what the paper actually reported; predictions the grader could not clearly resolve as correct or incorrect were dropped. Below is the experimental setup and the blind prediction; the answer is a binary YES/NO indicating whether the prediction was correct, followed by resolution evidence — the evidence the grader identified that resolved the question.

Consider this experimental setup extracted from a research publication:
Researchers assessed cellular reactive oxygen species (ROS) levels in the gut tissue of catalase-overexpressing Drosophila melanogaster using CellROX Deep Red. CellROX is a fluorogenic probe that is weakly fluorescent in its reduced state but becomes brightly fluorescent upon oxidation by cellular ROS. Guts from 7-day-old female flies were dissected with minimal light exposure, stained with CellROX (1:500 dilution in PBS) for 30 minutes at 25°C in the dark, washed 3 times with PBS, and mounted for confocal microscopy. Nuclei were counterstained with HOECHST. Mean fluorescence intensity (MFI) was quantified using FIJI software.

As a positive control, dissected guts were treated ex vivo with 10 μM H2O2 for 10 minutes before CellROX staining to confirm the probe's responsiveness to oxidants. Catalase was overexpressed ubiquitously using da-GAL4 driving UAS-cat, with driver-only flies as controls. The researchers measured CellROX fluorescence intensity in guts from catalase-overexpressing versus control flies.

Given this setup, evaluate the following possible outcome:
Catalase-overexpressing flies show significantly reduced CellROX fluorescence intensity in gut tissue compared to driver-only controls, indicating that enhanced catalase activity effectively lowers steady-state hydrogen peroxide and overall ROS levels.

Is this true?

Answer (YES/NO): YES